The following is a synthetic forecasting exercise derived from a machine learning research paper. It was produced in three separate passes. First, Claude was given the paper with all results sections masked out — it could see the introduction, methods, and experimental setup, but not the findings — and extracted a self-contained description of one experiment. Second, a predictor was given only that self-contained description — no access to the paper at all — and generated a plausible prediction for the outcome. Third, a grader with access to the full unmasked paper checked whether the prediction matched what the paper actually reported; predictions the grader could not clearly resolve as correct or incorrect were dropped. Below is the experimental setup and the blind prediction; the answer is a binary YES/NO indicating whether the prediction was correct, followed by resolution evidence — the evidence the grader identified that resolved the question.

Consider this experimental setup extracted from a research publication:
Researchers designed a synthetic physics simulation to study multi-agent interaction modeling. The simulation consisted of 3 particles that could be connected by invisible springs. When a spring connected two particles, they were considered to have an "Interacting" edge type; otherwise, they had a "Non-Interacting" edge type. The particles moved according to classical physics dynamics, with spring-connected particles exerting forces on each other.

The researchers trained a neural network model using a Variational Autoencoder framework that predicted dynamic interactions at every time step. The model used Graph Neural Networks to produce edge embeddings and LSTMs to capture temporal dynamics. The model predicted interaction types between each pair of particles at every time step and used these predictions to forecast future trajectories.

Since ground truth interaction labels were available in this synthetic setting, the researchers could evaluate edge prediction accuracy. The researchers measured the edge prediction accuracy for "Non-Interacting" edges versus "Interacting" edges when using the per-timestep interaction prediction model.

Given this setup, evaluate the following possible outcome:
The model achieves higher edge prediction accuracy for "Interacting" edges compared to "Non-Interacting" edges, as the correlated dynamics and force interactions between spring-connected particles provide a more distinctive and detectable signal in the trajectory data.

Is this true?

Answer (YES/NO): NO